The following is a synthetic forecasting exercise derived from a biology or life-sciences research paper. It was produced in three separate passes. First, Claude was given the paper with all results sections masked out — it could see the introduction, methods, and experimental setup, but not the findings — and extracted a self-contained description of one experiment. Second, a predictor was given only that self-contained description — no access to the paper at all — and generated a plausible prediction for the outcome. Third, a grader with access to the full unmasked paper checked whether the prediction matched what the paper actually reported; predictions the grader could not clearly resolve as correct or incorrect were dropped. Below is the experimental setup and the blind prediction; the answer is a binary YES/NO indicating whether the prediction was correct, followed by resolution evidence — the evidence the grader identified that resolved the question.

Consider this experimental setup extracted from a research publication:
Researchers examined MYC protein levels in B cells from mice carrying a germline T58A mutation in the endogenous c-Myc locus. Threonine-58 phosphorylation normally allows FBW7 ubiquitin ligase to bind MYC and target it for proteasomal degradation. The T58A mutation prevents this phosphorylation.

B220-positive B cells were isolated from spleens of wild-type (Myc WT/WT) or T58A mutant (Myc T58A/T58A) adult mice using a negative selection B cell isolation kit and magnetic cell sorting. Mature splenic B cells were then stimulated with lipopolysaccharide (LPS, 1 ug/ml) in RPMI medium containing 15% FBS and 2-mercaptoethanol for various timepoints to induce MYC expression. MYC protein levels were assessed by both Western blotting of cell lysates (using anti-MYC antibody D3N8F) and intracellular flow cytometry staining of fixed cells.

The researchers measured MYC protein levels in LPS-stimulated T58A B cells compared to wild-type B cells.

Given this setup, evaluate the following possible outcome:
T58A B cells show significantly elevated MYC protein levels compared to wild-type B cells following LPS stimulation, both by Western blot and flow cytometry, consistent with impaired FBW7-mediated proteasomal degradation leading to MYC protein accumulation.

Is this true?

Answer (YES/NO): YES